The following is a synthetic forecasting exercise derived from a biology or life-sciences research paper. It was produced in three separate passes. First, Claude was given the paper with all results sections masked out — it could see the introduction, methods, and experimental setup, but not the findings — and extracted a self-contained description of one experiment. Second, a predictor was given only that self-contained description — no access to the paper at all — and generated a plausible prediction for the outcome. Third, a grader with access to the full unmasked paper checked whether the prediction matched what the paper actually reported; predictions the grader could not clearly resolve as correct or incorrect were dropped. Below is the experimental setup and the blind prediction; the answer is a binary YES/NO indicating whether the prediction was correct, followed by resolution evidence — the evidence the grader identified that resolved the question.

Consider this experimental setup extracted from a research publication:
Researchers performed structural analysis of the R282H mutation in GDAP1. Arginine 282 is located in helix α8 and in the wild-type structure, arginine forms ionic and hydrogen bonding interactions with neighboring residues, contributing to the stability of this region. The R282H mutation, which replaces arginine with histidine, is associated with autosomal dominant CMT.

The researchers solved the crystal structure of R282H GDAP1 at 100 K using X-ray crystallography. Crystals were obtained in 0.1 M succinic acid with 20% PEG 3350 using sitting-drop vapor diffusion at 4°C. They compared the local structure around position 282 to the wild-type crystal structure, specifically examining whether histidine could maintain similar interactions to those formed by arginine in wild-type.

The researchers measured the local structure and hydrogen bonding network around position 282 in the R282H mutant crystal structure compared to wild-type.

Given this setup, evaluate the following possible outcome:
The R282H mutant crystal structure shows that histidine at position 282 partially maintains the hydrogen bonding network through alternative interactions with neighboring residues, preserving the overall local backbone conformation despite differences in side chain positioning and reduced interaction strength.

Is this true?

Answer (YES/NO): NO